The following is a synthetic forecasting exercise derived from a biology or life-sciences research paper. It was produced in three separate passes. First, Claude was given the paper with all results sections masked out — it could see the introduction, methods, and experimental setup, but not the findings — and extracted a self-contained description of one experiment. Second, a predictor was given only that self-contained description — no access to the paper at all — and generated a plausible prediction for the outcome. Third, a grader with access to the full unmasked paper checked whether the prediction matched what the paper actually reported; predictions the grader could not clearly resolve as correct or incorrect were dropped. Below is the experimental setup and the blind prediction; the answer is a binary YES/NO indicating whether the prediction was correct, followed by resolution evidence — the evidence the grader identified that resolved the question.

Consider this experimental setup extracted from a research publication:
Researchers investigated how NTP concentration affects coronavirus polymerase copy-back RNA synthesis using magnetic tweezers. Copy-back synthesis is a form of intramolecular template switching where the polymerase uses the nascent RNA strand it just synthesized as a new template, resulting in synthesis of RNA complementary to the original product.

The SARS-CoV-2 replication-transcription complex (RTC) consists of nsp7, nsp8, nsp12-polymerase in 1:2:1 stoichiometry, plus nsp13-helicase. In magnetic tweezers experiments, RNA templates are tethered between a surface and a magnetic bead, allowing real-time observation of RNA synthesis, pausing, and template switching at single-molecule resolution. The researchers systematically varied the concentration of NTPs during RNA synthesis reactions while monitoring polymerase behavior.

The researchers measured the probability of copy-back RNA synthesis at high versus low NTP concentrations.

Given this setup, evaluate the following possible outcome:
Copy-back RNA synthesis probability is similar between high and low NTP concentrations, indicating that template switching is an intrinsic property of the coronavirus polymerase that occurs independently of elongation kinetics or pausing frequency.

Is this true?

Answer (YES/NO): NO